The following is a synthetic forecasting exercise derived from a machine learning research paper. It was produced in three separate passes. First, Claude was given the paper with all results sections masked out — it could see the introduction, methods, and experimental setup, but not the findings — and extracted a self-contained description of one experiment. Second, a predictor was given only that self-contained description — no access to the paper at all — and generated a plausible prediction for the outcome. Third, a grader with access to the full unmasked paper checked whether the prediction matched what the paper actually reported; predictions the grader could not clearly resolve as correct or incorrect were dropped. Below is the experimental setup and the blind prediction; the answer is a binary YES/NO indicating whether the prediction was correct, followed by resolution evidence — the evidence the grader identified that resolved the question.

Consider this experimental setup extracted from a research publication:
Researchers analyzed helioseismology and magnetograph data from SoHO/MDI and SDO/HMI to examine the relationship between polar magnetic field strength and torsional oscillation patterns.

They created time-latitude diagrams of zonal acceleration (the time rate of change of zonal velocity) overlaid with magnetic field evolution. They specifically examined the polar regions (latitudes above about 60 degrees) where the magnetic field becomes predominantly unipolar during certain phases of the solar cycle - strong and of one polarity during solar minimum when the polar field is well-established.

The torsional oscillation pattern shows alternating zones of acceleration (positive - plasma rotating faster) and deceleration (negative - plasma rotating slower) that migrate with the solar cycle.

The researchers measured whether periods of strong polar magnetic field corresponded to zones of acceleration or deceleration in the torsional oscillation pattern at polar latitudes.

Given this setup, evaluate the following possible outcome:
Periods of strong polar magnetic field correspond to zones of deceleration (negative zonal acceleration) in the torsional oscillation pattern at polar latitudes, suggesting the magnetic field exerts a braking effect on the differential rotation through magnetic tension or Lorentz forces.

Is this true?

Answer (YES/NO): YES